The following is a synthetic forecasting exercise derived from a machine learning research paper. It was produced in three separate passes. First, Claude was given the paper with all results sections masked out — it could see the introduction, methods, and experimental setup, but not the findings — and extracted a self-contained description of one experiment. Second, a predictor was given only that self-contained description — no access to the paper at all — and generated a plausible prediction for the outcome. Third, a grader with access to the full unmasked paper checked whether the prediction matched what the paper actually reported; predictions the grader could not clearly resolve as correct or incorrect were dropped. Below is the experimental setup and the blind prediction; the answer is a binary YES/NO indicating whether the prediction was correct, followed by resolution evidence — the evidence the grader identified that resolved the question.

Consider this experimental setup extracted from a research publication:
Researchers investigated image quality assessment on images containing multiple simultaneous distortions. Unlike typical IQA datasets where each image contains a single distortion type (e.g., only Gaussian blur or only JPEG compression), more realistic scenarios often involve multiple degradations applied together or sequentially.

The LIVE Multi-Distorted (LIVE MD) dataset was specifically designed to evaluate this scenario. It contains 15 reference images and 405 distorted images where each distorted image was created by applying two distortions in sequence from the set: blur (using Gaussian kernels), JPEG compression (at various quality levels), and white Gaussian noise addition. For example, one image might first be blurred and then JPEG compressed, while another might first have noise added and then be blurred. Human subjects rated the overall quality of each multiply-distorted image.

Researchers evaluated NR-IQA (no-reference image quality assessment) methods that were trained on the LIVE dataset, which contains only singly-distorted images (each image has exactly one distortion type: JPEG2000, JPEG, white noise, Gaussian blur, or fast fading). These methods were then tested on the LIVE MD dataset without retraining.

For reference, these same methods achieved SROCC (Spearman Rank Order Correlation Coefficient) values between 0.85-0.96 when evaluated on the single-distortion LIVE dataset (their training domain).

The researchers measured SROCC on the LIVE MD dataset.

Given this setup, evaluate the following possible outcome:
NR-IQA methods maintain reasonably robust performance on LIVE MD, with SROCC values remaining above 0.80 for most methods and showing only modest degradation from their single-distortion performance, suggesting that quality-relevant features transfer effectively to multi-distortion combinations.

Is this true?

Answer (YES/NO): YES